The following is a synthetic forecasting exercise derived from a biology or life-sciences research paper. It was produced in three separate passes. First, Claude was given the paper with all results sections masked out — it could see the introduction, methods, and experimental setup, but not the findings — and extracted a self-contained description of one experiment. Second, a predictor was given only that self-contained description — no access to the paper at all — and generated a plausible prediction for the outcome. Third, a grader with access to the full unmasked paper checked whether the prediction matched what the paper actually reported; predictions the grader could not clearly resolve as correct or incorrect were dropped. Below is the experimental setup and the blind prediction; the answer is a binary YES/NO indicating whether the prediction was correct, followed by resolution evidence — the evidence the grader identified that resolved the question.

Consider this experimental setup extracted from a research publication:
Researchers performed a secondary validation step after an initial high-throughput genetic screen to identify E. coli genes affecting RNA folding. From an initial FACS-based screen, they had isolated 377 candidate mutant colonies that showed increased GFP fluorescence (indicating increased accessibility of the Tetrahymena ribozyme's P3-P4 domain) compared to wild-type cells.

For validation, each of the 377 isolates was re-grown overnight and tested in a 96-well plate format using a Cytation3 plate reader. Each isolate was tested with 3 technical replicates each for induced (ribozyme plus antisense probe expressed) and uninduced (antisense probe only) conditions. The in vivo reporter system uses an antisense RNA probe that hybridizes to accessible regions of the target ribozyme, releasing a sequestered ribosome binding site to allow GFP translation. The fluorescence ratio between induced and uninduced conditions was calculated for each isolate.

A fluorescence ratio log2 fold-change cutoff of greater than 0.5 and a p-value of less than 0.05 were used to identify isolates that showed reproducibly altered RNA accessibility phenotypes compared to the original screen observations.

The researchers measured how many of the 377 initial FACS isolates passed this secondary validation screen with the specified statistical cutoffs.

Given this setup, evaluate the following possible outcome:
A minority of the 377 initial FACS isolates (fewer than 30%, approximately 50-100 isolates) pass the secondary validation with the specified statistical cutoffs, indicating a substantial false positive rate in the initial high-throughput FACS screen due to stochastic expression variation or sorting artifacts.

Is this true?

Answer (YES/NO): YES